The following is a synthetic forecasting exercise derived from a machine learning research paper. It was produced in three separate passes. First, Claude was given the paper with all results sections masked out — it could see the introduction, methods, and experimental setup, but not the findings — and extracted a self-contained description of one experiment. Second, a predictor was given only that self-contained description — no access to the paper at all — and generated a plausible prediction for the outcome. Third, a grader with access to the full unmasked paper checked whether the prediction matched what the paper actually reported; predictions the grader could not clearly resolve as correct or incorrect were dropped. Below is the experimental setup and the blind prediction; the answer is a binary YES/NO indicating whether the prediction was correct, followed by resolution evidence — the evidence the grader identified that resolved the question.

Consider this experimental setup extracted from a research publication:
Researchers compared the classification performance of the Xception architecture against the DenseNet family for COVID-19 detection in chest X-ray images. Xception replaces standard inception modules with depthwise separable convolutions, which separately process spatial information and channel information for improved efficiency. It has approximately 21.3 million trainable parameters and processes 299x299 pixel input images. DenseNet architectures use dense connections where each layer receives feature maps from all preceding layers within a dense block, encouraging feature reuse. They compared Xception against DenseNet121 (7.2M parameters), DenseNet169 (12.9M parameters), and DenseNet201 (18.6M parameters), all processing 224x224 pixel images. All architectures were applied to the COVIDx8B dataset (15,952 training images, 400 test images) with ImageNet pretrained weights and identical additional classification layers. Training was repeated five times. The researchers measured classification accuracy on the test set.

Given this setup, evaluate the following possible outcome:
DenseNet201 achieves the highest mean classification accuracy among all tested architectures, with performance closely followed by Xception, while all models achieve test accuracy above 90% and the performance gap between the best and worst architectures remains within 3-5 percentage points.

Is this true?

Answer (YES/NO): NO